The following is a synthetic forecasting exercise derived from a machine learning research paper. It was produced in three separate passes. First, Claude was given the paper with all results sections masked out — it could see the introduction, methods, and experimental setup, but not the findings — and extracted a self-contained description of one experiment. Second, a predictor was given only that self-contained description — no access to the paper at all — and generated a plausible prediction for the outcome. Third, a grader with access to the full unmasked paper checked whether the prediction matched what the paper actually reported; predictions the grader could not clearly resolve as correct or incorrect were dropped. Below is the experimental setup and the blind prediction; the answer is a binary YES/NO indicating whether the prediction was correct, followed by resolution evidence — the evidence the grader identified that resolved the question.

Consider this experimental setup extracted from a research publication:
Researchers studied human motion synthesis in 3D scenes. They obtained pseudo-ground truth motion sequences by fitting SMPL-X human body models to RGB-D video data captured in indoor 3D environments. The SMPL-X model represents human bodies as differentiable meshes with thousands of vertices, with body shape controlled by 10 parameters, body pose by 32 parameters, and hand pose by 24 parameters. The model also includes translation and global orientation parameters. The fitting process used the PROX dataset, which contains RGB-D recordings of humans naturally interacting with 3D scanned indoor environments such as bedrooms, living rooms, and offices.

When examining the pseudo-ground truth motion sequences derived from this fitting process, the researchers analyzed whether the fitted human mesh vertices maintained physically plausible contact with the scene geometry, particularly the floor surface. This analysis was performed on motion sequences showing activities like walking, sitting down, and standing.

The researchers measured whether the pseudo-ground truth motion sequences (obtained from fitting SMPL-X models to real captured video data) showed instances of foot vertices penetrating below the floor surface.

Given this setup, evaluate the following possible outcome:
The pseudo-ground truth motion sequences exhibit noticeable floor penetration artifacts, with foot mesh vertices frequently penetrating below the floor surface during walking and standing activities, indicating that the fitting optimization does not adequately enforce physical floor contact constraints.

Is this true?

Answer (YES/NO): YES